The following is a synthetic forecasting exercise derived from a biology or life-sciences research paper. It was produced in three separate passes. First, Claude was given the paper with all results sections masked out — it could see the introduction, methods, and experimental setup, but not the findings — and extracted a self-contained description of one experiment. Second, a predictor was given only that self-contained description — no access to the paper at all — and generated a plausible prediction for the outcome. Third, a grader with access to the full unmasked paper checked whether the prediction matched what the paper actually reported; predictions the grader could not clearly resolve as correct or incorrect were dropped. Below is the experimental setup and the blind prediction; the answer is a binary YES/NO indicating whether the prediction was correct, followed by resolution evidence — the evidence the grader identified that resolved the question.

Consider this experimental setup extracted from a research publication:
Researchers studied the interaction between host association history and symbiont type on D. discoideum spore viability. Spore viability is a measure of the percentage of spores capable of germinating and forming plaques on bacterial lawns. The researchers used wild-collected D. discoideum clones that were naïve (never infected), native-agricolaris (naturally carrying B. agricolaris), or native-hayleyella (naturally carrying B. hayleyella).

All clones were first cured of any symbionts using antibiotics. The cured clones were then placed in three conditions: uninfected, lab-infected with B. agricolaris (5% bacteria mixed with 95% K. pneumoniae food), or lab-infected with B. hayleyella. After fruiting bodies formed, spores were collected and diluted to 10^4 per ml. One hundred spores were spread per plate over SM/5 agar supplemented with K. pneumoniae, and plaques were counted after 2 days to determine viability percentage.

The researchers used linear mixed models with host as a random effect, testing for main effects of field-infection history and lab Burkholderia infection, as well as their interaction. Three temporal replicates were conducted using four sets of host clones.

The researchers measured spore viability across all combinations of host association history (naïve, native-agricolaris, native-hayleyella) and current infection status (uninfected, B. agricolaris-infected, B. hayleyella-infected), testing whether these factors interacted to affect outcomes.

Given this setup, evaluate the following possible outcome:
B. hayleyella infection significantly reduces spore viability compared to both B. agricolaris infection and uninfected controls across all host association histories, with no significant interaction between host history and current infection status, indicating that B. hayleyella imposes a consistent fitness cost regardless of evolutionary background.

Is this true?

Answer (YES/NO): NO